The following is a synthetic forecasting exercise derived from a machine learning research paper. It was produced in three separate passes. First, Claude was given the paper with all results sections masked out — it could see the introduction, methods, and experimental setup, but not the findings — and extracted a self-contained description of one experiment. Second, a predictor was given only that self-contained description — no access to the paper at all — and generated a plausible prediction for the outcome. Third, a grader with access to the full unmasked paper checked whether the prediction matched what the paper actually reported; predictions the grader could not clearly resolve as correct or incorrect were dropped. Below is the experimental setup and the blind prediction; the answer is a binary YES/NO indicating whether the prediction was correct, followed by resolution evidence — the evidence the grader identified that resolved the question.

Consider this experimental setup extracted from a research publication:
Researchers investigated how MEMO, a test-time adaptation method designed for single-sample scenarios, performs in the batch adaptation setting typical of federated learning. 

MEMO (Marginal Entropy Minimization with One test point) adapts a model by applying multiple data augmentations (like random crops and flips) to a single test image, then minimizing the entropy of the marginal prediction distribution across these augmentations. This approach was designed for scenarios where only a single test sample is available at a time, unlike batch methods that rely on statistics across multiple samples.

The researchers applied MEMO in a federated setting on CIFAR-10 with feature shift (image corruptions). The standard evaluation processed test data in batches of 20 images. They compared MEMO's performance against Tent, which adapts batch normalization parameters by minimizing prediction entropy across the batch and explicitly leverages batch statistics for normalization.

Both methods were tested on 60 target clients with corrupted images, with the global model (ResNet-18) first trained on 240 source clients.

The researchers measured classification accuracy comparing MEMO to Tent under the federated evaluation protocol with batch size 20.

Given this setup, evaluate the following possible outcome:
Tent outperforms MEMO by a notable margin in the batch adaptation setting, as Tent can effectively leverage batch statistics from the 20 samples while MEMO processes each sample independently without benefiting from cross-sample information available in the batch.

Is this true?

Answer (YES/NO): NO